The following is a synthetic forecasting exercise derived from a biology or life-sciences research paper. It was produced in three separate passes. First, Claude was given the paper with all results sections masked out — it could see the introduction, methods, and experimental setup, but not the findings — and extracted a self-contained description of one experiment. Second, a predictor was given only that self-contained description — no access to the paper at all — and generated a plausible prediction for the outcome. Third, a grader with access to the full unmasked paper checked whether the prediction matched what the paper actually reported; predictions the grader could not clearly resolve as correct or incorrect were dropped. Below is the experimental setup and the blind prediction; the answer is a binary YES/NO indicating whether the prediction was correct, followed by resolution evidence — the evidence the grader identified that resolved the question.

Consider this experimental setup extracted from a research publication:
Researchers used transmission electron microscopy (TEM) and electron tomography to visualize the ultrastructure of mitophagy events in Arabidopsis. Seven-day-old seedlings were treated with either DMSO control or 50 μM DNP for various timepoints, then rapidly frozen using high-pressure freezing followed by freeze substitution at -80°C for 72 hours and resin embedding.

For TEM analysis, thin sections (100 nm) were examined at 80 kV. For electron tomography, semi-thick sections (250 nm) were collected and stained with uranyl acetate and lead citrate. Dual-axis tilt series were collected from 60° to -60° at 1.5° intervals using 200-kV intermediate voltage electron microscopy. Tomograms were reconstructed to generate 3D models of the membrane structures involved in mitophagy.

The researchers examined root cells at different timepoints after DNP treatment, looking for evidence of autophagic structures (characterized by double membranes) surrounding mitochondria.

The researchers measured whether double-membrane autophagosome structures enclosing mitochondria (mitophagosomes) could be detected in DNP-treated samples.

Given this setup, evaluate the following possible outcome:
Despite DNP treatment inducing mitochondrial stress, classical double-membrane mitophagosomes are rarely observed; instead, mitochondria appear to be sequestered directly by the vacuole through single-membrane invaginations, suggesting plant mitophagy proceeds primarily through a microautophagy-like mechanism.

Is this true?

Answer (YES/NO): NO